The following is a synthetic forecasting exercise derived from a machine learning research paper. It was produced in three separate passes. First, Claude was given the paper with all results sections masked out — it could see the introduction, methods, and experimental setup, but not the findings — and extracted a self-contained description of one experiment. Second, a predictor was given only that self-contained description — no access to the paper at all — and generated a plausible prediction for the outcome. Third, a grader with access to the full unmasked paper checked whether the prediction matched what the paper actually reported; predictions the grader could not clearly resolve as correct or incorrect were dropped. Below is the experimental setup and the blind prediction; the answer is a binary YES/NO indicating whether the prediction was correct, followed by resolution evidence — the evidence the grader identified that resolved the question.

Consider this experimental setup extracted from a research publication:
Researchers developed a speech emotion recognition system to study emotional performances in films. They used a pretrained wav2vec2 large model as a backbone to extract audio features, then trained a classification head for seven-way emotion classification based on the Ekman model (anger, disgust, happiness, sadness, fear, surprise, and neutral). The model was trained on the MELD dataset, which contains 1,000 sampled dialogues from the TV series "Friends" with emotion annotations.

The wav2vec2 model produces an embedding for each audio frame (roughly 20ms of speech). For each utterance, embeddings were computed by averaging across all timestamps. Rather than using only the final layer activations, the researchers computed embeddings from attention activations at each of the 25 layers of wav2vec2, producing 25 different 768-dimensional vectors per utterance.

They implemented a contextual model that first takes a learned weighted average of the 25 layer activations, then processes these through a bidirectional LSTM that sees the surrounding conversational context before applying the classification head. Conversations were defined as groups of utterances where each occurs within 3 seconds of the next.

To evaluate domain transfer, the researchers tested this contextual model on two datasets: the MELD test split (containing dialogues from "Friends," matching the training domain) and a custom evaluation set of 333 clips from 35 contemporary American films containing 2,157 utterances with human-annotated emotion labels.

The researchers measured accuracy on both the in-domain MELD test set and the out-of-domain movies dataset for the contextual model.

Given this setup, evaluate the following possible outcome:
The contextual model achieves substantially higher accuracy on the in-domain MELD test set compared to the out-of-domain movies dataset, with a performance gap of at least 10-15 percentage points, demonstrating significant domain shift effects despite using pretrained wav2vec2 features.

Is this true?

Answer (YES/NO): NO